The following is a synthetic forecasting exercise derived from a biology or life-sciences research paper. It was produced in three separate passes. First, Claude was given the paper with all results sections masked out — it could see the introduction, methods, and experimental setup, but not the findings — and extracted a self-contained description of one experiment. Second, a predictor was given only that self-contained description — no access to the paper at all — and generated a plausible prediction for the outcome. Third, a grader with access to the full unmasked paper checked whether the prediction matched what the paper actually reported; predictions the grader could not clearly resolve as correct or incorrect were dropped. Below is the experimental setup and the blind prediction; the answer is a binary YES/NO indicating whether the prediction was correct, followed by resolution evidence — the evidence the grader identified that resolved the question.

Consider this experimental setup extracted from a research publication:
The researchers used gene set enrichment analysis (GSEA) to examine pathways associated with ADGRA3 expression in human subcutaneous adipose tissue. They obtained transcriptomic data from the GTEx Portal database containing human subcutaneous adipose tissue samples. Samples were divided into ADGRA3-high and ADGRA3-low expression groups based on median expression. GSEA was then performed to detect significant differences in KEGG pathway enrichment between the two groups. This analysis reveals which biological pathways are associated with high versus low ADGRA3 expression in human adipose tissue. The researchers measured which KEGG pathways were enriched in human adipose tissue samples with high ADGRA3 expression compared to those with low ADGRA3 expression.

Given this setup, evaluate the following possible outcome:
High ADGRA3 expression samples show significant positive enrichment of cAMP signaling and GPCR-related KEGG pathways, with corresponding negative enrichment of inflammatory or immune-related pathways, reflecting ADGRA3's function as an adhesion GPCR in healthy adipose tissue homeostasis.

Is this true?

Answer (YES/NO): NO